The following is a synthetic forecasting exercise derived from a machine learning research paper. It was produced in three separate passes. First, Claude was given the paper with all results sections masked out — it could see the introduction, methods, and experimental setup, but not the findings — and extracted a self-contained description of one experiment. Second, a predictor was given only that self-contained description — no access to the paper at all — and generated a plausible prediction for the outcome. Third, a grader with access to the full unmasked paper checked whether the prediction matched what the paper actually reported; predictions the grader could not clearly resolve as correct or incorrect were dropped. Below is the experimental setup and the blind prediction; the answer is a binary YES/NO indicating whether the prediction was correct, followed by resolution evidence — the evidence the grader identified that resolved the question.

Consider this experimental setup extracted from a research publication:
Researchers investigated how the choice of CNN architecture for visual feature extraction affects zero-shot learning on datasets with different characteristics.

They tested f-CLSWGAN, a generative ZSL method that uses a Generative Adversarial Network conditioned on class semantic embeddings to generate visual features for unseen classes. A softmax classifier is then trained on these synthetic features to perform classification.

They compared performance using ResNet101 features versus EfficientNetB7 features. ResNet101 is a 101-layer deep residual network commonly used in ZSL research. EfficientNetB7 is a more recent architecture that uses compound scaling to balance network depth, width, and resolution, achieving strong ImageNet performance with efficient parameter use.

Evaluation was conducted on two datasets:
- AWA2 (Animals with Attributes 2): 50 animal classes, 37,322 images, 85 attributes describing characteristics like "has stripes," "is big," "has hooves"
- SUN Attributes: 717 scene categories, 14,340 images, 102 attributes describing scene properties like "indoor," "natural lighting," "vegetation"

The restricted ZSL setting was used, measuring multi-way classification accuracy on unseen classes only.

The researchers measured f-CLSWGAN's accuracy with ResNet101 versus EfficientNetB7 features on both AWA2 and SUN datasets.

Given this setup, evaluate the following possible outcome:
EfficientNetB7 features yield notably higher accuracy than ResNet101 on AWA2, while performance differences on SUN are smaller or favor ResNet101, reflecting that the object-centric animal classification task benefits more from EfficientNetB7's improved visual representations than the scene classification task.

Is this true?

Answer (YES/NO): NO